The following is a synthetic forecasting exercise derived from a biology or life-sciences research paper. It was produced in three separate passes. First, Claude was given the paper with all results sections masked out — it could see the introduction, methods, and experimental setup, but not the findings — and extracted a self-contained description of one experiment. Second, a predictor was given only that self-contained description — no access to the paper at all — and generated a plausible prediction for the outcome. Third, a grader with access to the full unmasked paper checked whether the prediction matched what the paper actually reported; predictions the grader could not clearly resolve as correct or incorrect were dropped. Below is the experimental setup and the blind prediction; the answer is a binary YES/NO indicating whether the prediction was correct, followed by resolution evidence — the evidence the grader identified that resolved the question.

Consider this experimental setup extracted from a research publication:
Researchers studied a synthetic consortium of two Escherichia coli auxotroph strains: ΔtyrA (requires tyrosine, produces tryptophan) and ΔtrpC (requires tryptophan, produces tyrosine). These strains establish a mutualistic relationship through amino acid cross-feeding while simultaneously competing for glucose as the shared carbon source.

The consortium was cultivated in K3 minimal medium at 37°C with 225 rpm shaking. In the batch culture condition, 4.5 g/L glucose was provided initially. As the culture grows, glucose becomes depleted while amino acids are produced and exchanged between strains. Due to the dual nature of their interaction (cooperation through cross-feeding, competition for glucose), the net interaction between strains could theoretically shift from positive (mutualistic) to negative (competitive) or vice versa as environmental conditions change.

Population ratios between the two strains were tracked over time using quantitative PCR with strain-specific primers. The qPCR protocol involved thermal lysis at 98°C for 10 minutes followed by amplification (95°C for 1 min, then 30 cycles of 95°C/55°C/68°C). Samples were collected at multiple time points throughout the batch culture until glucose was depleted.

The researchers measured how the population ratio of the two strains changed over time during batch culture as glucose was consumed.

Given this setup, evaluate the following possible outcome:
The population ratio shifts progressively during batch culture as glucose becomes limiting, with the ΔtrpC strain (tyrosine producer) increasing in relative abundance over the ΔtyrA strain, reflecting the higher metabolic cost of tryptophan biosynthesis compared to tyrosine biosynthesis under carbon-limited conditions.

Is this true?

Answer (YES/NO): NO